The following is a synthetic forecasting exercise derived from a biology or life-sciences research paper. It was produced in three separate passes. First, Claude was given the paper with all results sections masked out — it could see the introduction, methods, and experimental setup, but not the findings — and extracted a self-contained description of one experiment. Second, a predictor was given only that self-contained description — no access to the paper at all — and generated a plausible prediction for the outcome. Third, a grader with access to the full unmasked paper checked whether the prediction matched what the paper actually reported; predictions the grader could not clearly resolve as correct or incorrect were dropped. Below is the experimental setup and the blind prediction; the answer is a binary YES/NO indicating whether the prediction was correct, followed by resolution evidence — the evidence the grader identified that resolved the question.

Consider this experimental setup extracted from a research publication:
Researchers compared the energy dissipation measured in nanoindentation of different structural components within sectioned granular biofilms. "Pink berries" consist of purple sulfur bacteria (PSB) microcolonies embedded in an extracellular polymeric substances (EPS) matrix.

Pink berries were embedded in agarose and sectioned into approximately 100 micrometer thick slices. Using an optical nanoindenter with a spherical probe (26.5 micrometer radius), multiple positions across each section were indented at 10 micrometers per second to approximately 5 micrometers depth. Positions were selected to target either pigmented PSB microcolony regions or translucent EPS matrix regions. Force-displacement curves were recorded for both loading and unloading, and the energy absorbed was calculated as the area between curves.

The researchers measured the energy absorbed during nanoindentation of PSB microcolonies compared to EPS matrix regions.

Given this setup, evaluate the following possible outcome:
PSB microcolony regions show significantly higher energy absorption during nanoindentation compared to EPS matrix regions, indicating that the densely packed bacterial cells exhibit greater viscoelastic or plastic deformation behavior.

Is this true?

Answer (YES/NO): NO